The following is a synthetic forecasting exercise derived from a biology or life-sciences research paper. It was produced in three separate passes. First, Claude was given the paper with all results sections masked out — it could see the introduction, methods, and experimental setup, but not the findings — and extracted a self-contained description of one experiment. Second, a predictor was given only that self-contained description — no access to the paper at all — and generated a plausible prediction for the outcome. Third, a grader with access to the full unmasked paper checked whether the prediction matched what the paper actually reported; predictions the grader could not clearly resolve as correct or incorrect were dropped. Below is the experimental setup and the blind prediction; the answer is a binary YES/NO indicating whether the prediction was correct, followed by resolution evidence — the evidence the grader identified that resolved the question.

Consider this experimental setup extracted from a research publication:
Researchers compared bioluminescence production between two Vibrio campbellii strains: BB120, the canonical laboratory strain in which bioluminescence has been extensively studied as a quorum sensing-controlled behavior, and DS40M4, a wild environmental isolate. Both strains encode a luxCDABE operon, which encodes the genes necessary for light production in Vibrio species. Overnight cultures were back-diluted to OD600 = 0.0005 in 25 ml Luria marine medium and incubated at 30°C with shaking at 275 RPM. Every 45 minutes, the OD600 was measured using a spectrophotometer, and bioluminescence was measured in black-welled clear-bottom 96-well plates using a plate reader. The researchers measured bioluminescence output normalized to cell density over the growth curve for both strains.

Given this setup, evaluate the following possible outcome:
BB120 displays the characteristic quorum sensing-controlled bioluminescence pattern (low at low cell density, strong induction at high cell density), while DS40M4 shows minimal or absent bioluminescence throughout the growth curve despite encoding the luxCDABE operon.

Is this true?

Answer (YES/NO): NO